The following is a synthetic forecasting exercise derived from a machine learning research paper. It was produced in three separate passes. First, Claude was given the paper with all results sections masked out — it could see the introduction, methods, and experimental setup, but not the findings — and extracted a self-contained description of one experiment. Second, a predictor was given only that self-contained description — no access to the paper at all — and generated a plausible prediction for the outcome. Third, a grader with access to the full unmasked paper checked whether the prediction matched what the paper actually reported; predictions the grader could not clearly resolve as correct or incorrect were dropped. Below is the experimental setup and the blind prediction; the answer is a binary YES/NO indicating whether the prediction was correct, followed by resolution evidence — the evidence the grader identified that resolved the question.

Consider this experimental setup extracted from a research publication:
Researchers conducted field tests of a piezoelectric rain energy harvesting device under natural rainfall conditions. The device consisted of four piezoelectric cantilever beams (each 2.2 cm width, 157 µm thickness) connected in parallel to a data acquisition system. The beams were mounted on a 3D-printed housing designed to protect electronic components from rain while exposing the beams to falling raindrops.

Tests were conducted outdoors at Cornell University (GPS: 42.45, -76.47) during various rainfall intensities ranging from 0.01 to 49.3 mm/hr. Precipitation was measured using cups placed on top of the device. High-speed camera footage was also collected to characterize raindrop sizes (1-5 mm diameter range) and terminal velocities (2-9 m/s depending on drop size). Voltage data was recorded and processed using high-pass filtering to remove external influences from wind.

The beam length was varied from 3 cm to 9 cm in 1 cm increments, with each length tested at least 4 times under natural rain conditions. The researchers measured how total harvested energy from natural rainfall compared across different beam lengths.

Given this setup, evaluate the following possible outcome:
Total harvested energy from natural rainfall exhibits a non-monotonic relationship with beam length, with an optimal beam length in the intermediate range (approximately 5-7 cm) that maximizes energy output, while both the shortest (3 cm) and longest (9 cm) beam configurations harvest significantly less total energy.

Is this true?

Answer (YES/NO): NO